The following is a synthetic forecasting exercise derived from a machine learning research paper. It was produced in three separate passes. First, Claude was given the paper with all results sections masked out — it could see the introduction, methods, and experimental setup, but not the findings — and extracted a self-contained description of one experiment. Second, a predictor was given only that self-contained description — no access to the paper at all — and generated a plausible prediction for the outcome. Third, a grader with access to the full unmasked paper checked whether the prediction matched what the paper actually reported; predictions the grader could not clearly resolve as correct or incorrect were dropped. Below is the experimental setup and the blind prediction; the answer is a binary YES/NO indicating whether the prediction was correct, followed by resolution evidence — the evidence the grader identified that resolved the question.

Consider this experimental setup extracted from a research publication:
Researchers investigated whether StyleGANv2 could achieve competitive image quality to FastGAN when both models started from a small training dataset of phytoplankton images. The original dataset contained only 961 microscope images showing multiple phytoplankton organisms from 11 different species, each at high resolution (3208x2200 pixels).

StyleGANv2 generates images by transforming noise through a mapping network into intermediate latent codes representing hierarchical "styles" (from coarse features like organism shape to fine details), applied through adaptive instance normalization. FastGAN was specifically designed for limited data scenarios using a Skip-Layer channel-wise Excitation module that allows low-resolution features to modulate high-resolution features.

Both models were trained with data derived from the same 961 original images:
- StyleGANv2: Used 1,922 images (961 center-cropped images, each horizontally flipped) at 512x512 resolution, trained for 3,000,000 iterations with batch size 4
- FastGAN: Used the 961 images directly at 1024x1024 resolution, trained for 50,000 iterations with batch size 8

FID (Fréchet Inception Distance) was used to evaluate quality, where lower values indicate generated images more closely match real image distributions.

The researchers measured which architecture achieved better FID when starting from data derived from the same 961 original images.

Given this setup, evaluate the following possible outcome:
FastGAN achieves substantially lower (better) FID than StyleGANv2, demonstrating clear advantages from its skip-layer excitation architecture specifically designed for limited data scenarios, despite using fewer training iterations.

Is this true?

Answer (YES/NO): NO